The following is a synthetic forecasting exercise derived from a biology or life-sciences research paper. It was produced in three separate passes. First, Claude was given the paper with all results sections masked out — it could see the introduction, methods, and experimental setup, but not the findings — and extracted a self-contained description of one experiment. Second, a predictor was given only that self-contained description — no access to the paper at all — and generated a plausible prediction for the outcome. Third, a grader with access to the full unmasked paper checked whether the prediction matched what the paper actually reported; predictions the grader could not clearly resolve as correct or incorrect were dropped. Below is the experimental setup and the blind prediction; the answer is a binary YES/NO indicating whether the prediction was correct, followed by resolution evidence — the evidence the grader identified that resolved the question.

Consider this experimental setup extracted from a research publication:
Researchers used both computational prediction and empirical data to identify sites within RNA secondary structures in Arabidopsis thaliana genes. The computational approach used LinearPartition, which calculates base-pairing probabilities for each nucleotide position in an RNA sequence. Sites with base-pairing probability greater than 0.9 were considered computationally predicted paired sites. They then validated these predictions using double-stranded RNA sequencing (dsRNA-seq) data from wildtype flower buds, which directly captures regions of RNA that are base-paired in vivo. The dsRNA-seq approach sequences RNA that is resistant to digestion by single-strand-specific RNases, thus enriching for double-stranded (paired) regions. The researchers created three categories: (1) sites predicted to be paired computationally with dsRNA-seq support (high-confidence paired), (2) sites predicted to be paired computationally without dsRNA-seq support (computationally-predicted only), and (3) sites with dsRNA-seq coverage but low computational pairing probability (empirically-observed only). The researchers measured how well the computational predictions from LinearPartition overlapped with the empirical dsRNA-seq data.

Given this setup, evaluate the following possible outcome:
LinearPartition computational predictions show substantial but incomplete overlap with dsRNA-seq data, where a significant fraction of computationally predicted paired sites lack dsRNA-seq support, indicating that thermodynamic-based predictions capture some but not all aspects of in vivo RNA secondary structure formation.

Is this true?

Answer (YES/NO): YES